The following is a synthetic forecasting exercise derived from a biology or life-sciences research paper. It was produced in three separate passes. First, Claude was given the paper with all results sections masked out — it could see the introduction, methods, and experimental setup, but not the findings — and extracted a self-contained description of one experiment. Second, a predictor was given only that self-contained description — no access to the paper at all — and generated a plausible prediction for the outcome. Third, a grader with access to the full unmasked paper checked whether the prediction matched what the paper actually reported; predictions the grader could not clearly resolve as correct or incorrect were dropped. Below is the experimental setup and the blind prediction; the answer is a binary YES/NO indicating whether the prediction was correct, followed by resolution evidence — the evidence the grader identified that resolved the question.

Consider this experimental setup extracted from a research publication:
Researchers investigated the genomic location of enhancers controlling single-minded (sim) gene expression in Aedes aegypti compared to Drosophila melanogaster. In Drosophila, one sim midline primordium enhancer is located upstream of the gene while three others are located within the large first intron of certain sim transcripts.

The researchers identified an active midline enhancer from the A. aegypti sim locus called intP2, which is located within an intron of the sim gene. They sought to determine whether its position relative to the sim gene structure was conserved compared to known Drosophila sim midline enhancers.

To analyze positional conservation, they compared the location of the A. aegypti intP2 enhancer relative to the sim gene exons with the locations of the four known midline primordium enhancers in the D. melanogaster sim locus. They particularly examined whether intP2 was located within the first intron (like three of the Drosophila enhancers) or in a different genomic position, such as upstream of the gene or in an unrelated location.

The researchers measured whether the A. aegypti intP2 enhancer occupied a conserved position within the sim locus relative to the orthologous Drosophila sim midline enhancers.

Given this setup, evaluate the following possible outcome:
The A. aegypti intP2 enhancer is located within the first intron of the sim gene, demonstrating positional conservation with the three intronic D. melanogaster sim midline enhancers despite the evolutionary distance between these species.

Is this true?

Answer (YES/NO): YES